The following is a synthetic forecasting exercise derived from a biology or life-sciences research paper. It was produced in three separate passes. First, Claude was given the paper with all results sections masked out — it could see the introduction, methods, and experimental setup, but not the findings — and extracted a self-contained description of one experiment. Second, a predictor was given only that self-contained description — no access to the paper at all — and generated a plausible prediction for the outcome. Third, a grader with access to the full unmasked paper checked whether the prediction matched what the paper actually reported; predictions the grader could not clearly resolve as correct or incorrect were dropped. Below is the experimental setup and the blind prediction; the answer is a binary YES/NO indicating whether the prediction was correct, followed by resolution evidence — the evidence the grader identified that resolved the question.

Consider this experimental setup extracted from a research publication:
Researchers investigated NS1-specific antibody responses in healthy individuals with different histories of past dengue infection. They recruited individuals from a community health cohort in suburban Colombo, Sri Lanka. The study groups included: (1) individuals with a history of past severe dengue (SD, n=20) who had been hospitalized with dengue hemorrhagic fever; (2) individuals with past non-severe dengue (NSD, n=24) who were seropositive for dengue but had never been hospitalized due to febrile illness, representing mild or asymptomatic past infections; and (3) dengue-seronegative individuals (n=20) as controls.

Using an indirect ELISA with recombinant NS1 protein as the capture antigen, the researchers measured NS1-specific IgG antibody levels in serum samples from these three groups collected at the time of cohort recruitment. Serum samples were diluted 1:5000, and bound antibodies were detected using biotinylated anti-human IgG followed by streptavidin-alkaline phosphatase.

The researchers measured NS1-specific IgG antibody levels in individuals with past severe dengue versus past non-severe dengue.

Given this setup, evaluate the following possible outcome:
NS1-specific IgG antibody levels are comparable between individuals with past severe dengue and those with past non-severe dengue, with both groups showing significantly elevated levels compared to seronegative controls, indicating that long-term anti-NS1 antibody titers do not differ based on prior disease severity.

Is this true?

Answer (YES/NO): NO